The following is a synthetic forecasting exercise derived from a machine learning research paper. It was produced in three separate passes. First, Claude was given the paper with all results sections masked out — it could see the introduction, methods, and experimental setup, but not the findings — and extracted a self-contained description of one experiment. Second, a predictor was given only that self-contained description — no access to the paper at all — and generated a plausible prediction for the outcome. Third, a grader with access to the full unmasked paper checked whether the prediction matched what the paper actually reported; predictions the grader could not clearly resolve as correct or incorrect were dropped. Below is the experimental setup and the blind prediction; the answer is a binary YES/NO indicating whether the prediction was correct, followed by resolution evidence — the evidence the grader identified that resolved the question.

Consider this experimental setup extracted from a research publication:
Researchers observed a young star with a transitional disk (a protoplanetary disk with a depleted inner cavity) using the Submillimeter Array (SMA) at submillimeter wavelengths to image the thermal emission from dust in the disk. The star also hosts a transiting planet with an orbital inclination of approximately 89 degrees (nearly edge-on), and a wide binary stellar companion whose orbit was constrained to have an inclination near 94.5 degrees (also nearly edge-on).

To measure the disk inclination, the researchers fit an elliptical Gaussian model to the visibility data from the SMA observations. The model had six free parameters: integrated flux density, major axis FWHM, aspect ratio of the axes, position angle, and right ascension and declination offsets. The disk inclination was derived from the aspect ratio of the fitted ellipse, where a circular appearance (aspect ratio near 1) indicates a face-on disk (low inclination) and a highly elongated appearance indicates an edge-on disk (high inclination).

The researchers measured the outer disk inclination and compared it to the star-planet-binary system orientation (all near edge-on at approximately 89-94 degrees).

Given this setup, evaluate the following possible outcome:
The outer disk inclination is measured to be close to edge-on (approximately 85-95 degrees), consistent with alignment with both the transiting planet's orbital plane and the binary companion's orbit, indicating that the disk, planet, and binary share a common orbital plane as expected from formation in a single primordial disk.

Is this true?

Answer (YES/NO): NO